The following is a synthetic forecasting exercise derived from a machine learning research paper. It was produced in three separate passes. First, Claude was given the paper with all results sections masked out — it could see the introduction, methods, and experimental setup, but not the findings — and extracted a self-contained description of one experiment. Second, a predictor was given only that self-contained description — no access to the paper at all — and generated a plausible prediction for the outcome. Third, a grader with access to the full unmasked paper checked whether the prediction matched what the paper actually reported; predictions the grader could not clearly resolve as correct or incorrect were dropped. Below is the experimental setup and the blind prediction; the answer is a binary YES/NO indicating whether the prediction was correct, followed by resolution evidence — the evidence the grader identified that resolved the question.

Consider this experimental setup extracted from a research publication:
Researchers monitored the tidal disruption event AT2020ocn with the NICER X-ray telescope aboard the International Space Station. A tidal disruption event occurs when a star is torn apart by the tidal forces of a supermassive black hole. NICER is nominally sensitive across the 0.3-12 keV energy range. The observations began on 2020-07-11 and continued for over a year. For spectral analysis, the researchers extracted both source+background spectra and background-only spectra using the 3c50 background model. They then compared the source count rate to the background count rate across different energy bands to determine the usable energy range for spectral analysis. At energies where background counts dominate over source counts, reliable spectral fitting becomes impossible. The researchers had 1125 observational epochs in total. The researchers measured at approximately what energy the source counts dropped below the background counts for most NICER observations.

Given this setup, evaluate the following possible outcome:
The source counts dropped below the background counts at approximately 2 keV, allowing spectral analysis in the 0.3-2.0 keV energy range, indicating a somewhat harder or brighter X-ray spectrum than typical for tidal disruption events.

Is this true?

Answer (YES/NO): NO